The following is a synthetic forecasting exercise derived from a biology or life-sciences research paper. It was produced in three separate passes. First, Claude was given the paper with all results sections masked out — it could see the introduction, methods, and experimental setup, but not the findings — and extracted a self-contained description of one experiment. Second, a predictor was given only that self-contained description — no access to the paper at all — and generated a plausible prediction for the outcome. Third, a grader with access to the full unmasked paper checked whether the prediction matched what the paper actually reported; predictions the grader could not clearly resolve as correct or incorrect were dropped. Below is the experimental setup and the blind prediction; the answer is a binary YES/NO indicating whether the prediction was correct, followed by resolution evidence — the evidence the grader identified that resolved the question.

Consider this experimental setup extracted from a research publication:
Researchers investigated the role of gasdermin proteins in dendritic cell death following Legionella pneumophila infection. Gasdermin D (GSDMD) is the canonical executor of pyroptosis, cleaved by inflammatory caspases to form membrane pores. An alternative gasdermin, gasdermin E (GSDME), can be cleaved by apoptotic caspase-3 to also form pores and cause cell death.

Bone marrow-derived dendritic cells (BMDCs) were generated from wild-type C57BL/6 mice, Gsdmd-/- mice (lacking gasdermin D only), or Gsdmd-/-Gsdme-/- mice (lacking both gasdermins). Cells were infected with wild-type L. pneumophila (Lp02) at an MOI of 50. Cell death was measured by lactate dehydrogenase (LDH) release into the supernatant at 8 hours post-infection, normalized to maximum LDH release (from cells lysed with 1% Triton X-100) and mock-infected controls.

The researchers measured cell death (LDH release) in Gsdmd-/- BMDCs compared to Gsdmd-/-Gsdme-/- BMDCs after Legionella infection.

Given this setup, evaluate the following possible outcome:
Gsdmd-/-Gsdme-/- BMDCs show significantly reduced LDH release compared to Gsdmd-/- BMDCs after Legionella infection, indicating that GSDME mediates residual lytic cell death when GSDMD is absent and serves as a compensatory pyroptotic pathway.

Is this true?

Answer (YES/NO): NO